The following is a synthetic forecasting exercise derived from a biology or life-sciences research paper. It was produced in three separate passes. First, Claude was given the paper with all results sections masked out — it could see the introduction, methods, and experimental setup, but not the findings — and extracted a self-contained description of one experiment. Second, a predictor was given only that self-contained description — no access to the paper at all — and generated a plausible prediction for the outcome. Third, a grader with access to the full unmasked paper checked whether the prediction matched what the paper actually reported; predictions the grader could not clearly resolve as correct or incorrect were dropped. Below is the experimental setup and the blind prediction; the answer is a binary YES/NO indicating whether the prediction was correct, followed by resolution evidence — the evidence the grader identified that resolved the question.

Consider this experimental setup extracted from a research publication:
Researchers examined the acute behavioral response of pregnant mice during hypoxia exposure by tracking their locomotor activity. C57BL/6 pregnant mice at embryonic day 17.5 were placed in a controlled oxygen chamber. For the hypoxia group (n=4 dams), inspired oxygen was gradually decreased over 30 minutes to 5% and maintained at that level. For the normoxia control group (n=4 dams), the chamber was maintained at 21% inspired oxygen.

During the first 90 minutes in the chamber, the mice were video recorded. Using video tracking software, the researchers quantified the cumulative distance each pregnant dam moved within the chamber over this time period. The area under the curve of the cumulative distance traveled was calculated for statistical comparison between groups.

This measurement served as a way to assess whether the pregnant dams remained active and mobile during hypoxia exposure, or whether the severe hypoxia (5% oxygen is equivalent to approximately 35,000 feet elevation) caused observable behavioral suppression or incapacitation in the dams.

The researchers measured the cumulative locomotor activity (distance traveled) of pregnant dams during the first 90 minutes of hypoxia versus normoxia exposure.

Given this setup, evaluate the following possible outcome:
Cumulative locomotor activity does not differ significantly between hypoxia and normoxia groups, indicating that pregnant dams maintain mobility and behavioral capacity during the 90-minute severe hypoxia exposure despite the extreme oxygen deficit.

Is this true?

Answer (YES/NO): NO